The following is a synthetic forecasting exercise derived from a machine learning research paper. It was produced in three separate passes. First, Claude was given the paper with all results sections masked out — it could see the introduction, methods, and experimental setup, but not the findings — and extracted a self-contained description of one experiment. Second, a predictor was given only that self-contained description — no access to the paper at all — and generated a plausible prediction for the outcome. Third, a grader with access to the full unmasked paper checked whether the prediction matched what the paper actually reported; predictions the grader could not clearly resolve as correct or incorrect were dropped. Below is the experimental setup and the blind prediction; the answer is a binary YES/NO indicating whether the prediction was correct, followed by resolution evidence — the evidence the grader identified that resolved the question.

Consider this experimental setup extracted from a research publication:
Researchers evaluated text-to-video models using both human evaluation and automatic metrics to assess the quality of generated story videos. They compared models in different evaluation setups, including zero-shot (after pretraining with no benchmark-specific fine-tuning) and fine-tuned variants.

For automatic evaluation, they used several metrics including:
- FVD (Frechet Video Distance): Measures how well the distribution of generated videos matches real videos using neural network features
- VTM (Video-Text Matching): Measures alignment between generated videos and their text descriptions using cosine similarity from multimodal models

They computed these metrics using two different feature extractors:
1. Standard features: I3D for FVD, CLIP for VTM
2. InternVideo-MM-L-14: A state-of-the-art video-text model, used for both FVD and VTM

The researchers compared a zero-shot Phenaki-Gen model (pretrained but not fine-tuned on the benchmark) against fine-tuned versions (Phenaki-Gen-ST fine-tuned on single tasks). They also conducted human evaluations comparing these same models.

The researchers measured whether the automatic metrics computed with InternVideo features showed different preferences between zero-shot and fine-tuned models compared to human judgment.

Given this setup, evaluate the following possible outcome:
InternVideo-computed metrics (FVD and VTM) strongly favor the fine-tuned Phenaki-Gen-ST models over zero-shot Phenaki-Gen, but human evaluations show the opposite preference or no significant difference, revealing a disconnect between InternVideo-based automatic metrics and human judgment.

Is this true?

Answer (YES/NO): NO